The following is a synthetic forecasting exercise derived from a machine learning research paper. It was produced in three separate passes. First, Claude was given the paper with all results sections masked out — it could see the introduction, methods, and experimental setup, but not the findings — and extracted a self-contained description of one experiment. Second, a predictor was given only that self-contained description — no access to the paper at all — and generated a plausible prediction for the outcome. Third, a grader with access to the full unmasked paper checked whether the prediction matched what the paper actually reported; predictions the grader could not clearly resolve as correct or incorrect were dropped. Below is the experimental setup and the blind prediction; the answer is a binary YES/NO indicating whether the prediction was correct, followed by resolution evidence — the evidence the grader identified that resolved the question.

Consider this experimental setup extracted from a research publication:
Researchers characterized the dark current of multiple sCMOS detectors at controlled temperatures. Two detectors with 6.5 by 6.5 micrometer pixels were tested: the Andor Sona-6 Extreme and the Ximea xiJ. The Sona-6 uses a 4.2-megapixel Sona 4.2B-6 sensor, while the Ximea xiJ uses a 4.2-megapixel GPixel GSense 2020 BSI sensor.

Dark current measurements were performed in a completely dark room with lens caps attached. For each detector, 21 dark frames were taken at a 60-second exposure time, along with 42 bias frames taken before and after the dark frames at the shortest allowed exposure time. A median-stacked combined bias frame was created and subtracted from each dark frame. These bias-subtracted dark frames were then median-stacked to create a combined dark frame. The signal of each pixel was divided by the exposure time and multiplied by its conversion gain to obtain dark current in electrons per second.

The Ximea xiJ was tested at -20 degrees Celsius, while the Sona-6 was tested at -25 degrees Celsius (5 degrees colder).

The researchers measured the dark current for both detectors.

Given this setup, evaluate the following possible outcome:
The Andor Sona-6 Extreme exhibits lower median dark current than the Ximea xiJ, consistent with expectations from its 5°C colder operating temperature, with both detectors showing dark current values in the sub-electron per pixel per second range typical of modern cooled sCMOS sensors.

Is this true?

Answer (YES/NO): NO